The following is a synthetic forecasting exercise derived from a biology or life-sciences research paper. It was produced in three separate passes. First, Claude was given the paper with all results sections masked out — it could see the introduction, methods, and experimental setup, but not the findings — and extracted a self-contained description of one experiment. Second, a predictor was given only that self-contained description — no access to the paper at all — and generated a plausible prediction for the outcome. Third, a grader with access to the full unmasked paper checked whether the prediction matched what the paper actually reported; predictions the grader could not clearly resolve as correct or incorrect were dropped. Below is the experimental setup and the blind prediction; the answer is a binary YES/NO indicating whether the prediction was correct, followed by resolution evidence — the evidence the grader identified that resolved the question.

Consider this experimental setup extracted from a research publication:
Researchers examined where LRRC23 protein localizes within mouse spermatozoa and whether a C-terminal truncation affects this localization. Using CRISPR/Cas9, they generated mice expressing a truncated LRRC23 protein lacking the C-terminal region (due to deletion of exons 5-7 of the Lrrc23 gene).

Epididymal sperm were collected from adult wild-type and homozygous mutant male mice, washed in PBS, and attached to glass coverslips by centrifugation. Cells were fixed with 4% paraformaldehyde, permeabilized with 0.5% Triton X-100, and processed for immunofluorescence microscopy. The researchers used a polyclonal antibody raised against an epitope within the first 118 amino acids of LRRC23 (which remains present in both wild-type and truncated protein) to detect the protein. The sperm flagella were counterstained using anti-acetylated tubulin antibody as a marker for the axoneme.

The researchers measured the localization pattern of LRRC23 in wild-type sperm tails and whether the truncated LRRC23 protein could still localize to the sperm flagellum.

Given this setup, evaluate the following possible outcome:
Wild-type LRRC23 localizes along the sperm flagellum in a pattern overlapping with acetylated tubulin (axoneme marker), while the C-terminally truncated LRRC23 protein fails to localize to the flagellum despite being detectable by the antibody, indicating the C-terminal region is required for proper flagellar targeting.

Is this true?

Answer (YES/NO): YES